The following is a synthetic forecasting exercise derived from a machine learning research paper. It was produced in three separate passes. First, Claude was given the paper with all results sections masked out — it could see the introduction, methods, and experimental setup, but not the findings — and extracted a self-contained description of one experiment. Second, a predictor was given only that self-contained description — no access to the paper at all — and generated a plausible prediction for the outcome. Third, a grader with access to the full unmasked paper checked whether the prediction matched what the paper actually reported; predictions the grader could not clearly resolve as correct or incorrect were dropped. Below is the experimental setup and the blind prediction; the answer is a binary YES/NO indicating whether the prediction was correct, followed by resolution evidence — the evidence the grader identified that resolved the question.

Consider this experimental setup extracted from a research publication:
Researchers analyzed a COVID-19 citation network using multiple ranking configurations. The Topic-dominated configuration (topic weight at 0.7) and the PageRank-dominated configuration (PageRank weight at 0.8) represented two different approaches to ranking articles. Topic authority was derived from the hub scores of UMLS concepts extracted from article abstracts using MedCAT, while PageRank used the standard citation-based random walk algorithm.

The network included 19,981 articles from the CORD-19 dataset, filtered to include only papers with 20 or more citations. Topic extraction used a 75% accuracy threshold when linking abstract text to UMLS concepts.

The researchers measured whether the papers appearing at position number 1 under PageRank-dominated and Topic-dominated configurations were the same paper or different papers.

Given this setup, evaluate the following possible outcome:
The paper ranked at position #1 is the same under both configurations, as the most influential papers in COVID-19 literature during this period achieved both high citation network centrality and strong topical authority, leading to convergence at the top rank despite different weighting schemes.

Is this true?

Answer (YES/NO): NO